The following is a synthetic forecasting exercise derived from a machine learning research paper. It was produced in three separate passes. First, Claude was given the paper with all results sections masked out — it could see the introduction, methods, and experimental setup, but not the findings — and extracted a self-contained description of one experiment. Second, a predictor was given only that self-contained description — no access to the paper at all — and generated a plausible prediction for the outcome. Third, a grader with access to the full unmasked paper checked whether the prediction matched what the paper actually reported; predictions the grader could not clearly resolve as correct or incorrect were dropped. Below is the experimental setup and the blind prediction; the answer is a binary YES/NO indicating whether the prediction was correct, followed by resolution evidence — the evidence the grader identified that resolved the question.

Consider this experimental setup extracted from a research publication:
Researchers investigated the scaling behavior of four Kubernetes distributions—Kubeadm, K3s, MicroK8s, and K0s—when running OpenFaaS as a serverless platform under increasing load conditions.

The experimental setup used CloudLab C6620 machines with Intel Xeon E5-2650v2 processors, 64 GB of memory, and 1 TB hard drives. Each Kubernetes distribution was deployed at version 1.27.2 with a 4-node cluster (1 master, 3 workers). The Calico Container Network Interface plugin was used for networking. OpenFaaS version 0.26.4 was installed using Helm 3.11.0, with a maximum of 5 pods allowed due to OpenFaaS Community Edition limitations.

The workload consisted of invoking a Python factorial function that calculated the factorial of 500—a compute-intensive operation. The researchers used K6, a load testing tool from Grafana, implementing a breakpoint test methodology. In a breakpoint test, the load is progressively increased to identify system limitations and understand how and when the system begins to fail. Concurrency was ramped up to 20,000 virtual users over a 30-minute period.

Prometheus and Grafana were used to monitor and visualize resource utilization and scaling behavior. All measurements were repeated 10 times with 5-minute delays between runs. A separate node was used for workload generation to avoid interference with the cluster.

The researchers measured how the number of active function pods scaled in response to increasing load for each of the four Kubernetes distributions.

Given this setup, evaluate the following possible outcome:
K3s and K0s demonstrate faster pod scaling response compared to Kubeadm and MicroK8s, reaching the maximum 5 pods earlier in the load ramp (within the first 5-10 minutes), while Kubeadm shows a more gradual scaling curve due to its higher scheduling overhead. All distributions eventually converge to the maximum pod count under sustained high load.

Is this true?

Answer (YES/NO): NO